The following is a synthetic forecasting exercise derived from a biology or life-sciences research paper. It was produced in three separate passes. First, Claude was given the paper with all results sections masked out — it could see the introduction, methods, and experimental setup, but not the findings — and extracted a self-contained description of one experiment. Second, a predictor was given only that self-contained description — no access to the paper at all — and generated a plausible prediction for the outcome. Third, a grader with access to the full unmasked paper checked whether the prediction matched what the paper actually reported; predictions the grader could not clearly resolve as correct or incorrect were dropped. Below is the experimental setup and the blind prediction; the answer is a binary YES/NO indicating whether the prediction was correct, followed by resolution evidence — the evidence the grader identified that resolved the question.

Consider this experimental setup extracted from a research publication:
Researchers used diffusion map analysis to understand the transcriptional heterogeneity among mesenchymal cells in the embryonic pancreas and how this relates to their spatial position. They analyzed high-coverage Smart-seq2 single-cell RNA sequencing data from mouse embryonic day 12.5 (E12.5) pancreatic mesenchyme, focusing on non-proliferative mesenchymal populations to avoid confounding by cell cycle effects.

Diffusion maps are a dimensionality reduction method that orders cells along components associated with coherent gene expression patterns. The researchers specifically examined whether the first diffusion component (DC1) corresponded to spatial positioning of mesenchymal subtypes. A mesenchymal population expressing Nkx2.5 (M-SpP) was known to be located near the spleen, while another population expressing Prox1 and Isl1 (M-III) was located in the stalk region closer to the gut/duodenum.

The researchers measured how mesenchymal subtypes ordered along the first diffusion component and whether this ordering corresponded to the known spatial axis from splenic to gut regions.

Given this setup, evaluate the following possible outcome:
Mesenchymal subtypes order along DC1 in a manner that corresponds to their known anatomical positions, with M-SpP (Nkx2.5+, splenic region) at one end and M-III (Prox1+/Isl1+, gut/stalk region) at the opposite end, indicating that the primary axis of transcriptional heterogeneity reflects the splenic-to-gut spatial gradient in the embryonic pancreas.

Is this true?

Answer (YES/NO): YES